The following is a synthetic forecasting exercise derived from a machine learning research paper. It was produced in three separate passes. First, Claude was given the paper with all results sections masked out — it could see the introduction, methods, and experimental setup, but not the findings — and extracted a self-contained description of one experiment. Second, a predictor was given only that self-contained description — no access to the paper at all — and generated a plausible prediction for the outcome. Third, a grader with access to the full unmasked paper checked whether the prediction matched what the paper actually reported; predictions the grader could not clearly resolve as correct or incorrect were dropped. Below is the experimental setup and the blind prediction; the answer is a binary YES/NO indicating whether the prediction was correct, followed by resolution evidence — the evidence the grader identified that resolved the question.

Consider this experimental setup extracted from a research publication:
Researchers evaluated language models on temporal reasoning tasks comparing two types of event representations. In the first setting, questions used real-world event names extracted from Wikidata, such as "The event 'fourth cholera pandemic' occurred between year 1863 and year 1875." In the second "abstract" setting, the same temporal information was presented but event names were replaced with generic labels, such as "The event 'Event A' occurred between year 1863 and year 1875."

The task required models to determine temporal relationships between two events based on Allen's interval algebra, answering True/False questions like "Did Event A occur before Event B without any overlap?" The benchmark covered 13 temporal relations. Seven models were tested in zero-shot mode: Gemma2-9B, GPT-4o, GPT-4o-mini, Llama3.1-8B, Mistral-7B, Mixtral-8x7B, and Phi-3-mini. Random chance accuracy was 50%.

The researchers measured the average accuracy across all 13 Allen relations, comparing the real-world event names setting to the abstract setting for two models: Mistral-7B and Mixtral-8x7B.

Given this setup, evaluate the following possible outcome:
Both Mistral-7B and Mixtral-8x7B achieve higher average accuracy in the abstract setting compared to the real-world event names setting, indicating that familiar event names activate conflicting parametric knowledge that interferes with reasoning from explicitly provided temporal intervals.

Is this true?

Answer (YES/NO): NO